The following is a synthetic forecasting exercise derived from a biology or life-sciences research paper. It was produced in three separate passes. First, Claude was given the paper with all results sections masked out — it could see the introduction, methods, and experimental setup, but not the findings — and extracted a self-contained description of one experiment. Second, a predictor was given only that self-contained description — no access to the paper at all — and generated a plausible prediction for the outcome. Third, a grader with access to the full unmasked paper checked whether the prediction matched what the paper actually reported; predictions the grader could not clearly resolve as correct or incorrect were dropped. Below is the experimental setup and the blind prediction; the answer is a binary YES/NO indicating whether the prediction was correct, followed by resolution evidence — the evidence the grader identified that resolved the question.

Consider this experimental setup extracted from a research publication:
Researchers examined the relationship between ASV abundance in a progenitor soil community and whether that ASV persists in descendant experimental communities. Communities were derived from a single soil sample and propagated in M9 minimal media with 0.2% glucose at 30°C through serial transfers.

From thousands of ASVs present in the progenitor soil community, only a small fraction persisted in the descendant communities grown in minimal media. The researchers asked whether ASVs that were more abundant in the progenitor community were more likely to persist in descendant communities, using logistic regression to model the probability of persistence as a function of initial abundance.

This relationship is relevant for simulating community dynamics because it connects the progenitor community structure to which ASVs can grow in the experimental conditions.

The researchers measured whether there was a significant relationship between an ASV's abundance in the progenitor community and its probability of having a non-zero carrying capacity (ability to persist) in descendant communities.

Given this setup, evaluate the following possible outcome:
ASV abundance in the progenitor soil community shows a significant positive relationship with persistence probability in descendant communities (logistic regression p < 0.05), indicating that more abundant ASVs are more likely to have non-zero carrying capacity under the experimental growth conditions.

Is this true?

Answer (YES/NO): YES